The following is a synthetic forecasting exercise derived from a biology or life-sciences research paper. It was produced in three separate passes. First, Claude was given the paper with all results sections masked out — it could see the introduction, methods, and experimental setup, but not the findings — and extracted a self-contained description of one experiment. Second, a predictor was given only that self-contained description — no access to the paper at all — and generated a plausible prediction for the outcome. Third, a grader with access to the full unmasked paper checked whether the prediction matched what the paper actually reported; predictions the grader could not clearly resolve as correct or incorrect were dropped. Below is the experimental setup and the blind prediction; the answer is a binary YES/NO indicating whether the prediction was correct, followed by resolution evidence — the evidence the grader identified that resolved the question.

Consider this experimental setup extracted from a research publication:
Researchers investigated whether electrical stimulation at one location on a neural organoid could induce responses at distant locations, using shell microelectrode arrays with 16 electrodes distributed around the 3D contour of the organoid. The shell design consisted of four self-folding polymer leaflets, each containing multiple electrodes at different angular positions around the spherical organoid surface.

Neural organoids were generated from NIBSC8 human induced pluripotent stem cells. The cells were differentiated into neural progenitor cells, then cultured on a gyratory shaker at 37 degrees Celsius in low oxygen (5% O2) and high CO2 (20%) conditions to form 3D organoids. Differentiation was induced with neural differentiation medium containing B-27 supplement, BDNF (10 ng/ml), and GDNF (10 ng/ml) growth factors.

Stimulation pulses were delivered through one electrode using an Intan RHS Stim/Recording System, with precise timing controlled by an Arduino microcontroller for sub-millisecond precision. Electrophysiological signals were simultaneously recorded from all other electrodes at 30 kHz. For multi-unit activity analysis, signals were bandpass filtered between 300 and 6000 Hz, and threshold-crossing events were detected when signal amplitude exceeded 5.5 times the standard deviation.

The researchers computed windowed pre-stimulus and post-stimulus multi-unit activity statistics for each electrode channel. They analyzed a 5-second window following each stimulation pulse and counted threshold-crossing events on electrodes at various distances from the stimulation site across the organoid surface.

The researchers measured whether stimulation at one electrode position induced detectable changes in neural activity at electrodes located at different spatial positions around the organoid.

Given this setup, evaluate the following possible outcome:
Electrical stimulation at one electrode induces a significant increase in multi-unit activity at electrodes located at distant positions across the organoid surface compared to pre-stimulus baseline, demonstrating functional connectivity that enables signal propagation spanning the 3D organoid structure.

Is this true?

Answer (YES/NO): YES